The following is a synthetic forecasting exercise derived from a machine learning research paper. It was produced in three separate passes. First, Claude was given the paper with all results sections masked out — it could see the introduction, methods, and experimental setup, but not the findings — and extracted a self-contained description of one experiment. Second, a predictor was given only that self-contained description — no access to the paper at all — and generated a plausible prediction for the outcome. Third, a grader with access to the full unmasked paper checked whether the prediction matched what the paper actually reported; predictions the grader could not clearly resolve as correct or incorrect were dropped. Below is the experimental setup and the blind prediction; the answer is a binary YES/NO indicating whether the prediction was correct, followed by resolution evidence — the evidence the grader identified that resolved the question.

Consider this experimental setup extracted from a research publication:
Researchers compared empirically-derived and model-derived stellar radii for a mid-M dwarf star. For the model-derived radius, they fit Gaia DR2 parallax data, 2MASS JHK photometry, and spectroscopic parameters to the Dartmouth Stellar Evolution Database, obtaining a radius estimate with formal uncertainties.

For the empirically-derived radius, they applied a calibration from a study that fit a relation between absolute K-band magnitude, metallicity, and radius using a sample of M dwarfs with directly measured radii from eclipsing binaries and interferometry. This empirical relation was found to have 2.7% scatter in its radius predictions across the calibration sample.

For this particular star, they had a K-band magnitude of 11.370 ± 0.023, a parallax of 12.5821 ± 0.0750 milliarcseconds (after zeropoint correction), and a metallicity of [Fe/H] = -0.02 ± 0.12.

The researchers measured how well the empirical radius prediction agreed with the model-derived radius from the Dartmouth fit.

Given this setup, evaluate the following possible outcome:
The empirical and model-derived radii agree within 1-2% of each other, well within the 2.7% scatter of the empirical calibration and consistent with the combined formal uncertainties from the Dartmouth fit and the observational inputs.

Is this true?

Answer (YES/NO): YES